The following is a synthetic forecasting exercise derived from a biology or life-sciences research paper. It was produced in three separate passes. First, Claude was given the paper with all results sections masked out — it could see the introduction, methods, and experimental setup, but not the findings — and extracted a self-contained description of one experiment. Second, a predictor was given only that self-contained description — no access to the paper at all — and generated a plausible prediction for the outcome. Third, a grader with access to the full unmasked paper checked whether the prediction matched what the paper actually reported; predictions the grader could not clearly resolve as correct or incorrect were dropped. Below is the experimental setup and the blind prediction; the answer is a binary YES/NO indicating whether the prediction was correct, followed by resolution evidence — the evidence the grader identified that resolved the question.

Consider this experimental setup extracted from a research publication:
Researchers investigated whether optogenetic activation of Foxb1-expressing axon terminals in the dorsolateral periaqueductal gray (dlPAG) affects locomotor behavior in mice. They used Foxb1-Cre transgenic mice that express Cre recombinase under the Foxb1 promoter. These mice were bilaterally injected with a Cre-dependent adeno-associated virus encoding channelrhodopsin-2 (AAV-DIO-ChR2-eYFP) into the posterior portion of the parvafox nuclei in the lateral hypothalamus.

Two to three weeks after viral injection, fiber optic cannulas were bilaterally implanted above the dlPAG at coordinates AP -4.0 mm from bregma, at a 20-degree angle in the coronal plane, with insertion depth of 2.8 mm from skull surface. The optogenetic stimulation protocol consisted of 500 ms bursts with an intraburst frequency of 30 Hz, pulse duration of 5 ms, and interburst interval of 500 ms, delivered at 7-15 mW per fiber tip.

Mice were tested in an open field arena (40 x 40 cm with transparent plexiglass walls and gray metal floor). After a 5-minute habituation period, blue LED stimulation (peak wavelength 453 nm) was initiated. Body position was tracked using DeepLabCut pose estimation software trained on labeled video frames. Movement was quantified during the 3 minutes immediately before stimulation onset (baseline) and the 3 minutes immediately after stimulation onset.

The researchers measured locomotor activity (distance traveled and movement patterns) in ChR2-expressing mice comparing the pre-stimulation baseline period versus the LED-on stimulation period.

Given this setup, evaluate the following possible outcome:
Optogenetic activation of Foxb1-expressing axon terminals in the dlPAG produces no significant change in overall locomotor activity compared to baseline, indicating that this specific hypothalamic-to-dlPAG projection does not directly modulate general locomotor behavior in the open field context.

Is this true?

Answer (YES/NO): NO